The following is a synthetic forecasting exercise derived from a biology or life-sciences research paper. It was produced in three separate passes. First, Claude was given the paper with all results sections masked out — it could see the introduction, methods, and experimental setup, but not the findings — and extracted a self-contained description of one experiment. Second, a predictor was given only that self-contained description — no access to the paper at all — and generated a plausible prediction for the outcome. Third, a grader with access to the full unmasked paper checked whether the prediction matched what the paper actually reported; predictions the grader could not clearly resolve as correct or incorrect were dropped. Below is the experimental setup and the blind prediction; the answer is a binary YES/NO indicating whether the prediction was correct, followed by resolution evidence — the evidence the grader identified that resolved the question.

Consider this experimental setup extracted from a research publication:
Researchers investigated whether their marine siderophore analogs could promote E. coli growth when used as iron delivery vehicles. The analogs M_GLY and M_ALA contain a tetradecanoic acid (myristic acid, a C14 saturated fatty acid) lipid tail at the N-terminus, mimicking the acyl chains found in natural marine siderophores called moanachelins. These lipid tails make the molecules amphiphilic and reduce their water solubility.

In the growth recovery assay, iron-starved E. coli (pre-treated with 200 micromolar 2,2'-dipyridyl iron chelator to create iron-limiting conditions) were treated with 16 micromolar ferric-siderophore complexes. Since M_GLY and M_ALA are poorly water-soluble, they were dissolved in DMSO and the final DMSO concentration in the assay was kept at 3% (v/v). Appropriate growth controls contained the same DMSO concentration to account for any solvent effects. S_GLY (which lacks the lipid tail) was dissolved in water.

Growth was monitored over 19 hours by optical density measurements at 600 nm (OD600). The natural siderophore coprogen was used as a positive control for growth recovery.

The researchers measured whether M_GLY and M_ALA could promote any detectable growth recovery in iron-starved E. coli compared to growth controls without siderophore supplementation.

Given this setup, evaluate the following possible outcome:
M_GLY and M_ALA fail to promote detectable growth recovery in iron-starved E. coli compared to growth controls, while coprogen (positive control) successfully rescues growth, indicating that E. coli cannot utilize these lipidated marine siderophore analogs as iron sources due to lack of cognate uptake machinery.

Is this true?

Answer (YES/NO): NO